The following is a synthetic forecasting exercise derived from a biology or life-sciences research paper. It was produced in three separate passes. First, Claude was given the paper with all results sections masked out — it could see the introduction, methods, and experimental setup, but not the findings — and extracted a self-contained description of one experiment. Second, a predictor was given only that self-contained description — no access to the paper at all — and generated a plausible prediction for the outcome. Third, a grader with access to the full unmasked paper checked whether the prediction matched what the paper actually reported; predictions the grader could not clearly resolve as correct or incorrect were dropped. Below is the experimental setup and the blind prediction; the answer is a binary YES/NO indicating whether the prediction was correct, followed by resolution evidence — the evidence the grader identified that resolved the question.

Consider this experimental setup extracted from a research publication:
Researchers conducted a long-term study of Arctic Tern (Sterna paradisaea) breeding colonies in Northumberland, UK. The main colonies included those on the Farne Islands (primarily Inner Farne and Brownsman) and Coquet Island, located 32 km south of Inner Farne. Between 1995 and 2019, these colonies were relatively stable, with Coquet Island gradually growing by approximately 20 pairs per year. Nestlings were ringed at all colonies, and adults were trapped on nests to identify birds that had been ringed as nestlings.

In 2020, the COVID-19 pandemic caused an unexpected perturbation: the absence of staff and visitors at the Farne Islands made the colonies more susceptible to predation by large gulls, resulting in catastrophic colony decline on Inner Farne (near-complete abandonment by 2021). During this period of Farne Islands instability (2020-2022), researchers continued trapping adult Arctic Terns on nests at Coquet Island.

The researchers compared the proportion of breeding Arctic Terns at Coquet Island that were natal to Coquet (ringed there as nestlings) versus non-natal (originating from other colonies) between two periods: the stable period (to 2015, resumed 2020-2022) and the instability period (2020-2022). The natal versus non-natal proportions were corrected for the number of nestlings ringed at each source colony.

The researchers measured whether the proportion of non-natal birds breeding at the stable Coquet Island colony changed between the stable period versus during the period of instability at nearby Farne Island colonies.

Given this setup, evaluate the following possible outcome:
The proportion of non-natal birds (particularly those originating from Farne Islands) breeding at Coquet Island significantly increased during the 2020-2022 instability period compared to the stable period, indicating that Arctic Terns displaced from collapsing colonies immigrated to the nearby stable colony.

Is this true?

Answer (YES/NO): YES